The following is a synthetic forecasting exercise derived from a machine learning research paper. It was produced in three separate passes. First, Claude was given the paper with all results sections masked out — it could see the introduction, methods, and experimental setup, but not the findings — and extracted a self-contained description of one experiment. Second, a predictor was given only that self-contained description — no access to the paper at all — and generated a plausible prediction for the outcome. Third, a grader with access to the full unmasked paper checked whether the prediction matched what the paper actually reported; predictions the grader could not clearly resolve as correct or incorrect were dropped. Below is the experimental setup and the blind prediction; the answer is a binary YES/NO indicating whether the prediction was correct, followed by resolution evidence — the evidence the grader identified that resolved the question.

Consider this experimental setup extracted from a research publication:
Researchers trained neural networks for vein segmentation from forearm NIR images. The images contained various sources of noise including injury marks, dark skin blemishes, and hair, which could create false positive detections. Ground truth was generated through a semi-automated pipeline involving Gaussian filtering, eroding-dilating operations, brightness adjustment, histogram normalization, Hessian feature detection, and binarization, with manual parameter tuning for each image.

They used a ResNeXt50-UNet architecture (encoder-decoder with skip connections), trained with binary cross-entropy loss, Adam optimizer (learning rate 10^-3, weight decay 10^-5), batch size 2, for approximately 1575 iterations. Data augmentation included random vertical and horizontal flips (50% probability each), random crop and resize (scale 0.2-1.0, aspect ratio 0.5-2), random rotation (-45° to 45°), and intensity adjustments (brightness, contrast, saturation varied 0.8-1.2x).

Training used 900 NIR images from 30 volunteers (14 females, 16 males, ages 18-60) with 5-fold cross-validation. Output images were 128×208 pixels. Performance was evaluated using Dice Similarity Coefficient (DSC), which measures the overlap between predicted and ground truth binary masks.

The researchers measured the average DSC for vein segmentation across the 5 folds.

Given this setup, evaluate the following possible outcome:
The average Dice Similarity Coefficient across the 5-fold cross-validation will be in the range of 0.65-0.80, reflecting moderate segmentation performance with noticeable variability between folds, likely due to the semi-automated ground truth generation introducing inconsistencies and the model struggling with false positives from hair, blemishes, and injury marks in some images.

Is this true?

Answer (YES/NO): YES